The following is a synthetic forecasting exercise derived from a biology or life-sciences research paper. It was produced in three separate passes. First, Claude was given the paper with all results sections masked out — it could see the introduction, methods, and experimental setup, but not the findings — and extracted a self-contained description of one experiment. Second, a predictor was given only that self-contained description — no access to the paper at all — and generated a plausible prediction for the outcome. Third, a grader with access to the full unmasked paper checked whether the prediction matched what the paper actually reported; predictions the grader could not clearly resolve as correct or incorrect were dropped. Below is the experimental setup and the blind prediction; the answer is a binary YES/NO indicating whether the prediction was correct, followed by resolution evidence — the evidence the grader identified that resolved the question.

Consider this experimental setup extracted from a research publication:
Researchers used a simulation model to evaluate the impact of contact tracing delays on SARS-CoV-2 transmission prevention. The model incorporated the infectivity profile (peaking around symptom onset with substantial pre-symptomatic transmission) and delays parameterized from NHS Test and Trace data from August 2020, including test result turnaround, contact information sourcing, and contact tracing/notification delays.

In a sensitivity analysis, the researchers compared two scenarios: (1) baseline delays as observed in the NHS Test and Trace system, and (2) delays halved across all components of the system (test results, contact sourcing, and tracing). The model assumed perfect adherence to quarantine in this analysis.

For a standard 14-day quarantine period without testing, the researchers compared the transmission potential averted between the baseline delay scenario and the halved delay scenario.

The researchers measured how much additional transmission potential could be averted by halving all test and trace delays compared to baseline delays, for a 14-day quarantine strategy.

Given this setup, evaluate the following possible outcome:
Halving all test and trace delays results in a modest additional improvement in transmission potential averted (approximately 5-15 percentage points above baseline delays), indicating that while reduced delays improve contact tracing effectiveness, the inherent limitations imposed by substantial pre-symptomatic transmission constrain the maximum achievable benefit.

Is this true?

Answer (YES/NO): NO